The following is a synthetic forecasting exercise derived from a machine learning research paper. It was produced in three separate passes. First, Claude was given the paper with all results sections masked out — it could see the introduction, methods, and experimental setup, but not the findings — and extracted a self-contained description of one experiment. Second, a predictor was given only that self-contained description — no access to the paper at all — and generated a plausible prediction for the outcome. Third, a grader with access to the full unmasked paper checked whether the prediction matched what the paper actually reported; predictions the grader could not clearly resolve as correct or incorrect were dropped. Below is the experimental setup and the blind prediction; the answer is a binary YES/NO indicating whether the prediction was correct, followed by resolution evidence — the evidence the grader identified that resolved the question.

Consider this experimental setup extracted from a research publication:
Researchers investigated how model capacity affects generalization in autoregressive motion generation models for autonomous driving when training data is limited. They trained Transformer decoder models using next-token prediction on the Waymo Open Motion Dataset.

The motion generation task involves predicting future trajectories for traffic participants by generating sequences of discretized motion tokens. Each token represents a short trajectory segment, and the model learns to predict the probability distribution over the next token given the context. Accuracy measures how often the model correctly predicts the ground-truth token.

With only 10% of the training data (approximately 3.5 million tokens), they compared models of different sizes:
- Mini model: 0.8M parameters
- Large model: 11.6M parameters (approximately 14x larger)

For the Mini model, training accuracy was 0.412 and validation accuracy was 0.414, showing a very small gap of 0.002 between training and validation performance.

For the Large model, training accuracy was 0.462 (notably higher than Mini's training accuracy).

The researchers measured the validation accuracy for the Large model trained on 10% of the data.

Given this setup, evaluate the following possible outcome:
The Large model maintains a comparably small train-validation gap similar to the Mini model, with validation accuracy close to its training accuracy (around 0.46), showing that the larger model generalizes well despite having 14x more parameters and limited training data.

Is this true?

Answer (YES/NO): NO